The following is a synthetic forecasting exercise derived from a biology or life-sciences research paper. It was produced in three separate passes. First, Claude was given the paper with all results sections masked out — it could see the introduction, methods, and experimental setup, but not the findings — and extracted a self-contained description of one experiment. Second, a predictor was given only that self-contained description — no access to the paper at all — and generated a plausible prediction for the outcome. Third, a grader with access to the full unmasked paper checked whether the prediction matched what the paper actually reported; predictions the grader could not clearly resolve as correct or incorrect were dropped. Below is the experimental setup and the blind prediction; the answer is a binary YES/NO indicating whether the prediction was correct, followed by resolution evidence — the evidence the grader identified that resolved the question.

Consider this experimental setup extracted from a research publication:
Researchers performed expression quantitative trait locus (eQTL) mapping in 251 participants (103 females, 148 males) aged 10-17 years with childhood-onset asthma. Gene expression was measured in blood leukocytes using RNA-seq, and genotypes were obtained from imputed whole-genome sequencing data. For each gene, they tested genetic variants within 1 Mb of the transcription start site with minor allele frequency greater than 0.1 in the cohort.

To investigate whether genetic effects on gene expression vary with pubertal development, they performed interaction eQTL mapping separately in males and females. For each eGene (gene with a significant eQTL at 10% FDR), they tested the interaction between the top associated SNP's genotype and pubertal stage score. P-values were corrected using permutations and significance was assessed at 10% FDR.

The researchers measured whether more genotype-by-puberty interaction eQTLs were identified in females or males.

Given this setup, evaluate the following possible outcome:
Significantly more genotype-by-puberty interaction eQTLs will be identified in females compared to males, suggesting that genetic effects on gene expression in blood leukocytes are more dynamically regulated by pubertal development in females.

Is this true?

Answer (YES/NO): NO